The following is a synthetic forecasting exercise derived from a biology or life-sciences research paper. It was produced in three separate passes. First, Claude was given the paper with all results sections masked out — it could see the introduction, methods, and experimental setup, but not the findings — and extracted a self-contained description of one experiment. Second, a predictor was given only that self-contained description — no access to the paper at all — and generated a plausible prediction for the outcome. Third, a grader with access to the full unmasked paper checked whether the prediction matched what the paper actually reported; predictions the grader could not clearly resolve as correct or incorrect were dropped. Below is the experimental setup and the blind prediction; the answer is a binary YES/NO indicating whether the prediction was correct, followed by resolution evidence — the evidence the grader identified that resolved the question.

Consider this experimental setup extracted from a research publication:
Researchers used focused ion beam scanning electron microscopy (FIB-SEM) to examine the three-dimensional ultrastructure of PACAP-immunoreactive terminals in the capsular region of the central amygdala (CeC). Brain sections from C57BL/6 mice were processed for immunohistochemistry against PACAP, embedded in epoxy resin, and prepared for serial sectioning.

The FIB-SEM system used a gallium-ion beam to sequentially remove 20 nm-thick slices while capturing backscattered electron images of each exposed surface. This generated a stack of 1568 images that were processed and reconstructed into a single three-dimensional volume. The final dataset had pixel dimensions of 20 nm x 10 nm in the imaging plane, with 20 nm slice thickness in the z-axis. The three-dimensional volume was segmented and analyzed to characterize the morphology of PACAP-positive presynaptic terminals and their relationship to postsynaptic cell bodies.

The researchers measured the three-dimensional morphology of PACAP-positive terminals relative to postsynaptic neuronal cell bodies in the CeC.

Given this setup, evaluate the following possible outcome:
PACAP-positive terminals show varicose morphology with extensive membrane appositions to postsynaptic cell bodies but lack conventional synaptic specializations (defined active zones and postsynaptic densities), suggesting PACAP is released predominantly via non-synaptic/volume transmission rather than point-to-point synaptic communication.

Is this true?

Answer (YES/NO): NO